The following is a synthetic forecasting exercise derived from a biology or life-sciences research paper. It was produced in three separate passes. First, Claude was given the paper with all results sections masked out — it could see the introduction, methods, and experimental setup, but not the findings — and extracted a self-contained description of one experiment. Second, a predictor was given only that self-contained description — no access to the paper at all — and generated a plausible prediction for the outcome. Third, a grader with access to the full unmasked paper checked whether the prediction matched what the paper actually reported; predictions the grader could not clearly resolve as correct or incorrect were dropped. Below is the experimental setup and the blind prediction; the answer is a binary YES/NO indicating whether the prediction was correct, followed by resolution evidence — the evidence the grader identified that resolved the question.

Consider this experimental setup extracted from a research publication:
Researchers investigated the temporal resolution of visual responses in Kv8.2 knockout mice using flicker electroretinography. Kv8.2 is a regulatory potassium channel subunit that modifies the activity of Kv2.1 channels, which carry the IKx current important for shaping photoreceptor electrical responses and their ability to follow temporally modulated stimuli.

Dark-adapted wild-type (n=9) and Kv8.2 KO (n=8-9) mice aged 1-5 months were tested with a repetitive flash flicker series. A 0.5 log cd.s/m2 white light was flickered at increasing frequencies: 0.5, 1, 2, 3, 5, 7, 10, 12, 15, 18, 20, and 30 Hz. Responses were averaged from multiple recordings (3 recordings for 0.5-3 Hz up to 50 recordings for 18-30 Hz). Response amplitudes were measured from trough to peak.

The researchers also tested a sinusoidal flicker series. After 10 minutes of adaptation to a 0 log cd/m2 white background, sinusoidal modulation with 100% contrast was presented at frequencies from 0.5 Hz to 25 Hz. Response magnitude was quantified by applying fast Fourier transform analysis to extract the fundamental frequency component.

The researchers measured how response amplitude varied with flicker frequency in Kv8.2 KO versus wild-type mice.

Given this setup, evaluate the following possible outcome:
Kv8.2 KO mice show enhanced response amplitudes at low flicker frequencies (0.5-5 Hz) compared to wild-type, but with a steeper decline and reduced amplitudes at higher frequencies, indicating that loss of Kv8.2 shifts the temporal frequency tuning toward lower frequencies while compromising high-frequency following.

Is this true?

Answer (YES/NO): NO